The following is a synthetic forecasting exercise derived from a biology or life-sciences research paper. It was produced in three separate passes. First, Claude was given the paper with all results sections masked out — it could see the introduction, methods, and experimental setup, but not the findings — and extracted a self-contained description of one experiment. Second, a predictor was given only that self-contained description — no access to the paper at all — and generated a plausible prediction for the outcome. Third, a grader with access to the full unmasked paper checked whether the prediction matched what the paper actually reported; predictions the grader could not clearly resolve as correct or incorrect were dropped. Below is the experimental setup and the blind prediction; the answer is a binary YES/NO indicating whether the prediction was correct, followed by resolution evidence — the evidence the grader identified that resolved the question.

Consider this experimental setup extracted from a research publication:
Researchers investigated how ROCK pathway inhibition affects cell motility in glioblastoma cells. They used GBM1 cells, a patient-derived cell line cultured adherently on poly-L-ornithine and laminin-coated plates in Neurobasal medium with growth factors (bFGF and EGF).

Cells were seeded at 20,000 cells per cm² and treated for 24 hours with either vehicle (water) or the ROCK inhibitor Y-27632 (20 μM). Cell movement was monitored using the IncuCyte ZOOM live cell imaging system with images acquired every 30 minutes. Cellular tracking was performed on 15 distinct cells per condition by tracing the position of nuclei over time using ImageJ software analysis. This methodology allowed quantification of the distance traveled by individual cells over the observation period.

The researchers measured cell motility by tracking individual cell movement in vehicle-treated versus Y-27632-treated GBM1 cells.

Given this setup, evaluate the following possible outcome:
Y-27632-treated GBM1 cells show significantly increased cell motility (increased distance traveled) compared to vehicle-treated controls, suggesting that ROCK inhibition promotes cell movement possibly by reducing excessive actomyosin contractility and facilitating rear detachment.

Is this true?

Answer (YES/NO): NO